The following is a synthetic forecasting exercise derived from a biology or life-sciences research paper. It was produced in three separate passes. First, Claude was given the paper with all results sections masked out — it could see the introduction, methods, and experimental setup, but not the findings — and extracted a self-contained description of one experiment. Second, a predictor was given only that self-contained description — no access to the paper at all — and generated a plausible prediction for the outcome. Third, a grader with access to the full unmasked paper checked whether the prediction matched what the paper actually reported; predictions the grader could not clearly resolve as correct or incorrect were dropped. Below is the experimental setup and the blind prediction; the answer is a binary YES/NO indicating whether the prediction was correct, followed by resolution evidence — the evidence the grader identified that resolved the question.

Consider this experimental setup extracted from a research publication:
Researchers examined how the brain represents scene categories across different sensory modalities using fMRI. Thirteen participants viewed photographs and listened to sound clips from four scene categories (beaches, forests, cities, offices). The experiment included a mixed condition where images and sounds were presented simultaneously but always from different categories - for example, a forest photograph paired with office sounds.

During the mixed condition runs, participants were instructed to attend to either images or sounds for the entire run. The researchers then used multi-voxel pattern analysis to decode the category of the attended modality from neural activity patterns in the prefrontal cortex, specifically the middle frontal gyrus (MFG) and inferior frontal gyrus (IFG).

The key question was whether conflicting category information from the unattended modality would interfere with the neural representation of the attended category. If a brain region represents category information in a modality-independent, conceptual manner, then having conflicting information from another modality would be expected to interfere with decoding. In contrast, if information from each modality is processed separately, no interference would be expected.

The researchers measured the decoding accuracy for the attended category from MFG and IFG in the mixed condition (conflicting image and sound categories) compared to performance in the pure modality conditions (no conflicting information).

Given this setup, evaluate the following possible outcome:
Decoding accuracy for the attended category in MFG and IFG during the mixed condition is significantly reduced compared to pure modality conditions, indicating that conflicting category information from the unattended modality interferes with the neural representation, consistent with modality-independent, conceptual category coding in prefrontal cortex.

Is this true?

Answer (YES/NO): YES